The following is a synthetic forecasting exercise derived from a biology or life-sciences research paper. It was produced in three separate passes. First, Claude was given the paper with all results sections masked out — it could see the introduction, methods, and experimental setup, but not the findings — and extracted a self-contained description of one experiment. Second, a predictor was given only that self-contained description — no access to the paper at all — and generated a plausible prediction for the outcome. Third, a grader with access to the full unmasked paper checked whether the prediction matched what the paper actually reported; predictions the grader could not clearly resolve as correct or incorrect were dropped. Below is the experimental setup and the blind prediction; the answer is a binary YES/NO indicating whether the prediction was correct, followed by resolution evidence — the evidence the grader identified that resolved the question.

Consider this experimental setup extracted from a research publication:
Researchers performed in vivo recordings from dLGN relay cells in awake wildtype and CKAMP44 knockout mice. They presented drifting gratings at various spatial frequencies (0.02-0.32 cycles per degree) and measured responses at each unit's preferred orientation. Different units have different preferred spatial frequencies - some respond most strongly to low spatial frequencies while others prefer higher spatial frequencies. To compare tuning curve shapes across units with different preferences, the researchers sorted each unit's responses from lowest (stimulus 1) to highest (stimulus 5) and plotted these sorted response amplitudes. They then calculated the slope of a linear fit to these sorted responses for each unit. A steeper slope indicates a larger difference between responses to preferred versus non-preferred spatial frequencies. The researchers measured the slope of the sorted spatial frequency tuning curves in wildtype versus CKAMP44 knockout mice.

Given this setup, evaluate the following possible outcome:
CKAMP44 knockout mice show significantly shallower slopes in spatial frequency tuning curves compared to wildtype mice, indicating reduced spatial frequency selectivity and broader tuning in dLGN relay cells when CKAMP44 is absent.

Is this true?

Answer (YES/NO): NO